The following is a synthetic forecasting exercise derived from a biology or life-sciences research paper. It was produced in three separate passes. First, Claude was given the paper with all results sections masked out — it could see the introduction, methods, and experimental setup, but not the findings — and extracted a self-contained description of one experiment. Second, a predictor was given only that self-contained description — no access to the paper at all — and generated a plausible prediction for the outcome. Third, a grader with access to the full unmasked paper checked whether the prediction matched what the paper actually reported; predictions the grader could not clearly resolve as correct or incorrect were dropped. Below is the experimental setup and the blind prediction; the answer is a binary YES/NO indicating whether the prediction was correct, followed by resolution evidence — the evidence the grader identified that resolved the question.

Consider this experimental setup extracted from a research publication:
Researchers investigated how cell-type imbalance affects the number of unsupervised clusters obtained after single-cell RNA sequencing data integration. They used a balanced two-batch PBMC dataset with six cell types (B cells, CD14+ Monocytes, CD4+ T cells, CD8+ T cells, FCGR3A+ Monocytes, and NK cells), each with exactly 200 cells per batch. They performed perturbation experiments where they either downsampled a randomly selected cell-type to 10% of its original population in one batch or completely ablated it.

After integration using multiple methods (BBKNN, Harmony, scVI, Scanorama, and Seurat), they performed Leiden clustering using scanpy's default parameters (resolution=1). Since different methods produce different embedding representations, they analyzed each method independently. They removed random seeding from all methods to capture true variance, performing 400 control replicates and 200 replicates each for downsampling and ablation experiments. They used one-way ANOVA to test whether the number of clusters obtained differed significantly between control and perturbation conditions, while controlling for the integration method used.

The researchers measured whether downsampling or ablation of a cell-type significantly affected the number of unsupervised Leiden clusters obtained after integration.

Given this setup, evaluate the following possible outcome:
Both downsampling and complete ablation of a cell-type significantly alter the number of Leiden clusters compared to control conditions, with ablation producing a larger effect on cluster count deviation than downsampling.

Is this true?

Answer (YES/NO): NO